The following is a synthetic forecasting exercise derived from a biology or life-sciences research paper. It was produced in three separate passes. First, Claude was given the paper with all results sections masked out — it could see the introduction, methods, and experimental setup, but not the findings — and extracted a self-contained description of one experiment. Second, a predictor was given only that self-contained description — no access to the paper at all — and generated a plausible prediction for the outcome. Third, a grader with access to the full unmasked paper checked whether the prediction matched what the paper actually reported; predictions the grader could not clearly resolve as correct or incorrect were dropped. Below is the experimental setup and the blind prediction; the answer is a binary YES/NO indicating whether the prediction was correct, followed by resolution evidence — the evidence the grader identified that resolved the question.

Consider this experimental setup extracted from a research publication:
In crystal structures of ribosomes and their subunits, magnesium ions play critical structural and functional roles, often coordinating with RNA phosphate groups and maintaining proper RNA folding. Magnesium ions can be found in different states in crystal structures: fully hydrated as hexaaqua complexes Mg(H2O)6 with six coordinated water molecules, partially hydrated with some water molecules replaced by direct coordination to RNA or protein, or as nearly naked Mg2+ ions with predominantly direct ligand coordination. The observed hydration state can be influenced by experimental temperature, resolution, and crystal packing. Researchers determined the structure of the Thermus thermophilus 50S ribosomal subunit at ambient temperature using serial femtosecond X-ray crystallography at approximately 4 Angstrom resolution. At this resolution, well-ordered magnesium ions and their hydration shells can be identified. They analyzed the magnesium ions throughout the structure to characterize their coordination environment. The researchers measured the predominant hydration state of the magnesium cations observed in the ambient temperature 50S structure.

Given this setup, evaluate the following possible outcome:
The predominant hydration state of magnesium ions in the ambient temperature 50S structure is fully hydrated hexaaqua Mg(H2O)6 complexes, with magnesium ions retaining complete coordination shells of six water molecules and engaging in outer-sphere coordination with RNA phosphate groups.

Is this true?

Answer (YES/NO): YES